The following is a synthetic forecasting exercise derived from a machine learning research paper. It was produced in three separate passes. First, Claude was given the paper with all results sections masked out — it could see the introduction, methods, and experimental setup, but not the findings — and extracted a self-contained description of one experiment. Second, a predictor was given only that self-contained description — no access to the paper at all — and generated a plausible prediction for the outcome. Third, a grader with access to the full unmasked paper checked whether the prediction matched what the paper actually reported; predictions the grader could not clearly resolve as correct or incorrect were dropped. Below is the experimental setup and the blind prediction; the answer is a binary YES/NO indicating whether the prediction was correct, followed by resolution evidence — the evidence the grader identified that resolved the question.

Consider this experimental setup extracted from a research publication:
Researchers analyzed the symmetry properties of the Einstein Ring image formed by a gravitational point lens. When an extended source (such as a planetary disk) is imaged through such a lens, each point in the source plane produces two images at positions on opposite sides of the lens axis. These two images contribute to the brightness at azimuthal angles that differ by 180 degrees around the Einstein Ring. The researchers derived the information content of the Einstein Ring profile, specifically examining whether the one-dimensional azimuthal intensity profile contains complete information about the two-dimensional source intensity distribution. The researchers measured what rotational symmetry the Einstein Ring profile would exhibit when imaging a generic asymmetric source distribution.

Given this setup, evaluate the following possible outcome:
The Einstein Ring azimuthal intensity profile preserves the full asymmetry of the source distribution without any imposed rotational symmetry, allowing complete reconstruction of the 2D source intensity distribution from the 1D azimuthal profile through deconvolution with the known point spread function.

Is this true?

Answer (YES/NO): NO